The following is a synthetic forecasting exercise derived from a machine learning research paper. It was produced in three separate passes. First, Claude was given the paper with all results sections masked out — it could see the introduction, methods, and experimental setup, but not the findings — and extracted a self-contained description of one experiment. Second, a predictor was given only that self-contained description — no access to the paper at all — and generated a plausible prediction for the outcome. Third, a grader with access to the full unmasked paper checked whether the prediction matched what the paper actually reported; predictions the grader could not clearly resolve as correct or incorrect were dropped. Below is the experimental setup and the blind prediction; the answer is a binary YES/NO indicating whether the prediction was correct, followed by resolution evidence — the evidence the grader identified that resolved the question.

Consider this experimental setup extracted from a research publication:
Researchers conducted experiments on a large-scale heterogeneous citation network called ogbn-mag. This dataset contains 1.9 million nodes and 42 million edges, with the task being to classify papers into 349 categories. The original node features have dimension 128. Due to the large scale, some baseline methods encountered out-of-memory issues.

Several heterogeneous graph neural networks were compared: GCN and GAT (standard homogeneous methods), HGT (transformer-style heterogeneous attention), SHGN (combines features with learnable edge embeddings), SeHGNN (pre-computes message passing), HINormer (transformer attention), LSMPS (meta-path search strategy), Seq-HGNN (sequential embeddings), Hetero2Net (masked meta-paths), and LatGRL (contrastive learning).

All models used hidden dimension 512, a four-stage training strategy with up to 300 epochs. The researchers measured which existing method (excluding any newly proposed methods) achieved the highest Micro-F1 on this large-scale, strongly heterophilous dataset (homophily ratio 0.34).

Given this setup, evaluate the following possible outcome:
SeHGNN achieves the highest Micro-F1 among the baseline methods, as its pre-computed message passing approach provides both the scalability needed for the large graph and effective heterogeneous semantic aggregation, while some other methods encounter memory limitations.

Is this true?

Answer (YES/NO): NO